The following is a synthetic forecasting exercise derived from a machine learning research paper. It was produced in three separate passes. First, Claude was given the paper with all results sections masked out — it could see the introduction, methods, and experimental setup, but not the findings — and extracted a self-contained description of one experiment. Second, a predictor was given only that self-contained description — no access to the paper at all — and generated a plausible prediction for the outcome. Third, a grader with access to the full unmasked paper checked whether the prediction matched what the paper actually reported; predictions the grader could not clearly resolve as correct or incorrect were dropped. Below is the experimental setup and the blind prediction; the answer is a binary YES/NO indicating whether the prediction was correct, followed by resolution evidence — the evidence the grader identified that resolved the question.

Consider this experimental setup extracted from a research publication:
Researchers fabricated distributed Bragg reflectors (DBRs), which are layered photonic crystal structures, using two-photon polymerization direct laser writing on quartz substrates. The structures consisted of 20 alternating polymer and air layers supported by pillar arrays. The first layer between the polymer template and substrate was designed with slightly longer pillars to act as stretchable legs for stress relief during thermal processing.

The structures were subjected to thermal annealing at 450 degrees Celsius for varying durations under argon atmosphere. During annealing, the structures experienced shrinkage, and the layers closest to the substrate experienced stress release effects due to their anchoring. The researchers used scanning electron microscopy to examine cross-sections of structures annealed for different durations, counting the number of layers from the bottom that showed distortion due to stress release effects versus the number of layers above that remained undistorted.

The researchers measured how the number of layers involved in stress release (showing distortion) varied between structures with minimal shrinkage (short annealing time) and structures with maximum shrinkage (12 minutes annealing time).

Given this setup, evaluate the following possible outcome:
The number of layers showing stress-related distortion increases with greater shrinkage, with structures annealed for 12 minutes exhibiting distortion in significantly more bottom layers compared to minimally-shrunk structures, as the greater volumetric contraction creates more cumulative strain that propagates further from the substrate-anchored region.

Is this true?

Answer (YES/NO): YES